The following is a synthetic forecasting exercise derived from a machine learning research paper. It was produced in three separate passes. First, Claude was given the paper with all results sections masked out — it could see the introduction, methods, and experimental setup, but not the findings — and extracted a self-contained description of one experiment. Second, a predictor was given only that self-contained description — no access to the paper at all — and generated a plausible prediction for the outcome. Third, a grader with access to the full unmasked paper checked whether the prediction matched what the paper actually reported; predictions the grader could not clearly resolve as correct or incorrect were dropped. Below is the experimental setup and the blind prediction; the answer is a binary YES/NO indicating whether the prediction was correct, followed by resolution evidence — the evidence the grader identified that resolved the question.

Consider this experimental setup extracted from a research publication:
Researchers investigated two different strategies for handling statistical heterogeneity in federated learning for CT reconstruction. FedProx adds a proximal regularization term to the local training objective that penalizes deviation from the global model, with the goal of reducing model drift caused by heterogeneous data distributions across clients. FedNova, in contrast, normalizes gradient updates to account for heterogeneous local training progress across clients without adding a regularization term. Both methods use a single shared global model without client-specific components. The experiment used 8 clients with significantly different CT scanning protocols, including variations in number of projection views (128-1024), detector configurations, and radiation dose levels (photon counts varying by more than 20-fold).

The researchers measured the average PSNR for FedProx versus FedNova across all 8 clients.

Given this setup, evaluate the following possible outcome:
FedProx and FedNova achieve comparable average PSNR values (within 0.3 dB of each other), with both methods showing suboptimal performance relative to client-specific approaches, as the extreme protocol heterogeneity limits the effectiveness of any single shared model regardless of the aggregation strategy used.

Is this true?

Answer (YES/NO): NO